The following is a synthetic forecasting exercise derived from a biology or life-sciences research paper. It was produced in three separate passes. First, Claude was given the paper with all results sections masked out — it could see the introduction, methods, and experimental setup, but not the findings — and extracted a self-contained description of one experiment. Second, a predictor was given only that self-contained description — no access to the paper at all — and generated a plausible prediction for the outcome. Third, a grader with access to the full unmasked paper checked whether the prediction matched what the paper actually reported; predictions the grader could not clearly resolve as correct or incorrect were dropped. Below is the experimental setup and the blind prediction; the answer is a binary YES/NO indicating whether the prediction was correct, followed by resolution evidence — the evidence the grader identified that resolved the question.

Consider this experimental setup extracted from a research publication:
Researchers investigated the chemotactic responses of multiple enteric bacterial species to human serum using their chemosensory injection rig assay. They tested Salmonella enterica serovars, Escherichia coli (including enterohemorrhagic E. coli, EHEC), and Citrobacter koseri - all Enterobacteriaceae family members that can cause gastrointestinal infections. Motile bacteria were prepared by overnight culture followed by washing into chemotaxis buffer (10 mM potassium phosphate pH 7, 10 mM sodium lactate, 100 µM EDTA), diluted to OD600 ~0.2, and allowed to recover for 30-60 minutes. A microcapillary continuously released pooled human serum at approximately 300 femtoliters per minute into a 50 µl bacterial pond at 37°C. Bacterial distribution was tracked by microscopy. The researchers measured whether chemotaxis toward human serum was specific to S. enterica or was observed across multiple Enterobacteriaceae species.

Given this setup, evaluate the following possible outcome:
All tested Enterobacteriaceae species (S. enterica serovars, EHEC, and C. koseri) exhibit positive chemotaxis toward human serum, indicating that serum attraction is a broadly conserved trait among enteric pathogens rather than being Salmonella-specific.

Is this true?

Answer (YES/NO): YES